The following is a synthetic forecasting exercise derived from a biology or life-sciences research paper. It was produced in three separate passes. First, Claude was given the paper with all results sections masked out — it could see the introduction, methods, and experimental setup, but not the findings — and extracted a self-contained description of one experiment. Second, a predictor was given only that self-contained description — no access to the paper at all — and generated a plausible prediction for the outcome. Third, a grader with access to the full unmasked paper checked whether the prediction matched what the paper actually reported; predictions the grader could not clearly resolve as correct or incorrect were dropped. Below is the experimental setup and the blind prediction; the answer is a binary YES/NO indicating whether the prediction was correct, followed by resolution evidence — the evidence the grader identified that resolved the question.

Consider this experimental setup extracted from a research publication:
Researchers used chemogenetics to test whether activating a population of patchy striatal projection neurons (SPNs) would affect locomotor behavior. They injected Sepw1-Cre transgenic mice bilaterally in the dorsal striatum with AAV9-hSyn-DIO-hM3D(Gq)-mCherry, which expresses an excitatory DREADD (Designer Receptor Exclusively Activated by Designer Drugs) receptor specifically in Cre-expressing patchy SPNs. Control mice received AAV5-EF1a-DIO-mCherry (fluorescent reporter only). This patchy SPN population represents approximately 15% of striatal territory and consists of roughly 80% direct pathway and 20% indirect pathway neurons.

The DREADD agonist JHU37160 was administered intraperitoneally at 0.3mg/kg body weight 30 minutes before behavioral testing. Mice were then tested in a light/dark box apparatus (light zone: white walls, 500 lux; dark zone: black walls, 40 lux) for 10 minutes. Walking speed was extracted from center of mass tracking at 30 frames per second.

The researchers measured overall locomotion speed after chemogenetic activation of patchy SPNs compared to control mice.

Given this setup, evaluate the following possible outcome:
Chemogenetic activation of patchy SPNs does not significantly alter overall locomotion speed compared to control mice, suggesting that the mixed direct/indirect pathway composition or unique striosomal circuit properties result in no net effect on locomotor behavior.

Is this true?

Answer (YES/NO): NO